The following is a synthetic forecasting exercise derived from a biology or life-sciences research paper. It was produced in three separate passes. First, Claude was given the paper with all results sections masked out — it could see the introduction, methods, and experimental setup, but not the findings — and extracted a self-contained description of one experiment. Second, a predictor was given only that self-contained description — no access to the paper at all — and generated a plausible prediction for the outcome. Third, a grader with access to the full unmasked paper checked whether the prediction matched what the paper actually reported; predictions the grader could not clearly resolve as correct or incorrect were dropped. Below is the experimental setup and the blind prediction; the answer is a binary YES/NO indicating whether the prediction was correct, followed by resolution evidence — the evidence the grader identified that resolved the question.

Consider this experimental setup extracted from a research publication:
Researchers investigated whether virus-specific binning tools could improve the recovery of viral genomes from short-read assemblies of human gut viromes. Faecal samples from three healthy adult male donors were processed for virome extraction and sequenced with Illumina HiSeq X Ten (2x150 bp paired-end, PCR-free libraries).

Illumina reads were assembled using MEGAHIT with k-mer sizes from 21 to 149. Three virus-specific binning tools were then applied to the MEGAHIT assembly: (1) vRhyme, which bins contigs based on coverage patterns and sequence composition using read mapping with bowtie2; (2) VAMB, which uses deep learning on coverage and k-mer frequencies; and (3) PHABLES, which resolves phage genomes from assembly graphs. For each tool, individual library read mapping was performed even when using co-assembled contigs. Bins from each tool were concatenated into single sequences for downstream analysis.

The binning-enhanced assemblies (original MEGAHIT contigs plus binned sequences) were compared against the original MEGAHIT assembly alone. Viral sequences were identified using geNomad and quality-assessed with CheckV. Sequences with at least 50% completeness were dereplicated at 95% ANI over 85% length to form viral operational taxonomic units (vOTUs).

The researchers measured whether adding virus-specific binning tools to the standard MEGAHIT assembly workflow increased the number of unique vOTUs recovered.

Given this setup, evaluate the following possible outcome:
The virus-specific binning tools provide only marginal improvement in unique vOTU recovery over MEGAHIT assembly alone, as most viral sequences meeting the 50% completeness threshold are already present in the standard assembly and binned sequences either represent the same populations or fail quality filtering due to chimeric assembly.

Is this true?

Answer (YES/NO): YES